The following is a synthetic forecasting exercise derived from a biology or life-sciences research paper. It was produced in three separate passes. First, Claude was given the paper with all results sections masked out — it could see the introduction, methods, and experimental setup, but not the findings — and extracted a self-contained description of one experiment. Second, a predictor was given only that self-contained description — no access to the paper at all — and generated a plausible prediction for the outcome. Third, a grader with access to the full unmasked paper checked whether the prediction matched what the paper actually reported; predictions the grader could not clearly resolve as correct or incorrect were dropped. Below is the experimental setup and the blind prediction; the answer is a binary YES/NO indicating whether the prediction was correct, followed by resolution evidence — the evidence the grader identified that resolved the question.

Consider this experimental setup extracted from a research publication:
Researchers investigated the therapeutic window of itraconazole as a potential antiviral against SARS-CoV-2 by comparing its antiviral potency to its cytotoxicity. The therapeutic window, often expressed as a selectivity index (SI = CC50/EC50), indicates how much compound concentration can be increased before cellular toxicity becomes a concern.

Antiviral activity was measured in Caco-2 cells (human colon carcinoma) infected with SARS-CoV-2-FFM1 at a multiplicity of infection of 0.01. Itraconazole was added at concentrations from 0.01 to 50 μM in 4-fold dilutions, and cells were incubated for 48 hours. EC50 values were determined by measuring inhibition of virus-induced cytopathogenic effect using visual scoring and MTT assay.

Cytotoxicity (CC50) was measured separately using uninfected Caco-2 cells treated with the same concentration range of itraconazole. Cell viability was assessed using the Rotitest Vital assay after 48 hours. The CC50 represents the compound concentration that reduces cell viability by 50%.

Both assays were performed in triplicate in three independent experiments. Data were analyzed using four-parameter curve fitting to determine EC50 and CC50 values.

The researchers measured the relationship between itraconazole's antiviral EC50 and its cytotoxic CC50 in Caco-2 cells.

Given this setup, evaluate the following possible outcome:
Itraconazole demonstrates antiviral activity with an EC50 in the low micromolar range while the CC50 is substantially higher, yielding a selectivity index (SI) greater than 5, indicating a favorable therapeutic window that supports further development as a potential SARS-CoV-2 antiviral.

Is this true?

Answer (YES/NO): YES